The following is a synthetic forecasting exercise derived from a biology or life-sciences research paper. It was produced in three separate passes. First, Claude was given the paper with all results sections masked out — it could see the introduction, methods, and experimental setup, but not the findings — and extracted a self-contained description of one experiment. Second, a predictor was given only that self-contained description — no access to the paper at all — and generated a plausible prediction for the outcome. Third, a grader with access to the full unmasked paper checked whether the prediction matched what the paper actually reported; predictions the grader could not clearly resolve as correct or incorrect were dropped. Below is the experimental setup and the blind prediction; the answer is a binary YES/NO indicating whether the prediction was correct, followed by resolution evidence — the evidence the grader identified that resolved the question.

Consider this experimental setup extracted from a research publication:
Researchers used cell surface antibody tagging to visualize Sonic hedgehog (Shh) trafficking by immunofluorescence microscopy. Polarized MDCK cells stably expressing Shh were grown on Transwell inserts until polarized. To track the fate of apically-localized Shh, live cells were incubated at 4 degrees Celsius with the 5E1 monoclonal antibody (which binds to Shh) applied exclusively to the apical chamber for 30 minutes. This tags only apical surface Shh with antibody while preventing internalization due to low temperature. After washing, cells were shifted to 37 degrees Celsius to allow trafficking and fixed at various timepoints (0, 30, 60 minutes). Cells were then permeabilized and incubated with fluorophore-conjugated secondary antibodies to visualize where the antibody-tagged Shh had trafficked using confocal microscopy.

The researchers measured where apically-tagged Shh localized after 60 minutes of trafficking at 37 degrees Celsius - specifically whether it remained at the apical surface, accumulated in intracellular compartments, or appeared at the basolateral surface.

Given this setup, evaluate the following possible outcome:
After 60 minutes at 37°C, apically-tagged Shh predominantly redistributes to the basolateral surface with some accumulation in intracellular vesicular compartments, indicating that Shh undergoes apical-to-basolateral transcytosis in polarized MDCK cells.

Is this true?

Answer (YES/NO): NO